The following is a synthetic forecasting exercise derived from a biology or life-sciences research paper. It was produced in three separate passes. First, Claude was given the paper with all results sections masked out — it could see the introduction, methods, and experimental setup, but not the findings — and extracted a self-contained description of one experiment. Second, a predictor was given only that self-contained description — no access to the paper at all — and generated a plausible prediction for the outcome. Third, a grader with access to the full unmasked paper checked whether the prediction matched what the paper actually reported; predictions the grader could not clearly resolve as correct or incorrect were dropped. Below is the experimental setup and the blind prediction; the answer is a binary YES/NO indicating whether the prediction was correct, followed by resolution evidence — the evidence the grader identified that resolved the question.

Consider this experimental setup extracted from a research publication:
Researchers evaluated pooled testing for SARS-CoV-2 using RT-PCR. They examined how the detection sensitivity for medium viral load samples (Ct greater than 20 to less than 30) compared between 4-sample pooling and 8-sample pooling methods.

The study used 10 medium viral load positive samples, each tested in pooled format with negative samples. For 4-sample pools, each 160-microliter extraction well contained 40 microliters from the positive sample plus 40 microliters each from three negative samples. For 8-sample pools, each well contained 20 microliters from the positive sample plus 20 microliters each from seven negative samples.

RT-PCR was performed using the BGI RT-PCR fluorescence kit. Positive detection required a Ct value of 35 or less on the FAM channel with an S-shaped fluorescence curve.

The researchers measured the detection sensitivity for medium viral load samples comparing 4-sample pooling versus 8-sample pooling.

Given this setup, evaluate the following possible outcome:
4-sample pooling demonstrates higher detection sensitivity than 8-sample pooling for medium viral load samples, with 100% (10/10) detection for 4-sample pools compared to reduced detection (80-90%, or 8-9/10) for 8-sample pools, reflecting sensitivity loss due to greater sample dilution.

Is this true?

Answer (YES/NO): NO